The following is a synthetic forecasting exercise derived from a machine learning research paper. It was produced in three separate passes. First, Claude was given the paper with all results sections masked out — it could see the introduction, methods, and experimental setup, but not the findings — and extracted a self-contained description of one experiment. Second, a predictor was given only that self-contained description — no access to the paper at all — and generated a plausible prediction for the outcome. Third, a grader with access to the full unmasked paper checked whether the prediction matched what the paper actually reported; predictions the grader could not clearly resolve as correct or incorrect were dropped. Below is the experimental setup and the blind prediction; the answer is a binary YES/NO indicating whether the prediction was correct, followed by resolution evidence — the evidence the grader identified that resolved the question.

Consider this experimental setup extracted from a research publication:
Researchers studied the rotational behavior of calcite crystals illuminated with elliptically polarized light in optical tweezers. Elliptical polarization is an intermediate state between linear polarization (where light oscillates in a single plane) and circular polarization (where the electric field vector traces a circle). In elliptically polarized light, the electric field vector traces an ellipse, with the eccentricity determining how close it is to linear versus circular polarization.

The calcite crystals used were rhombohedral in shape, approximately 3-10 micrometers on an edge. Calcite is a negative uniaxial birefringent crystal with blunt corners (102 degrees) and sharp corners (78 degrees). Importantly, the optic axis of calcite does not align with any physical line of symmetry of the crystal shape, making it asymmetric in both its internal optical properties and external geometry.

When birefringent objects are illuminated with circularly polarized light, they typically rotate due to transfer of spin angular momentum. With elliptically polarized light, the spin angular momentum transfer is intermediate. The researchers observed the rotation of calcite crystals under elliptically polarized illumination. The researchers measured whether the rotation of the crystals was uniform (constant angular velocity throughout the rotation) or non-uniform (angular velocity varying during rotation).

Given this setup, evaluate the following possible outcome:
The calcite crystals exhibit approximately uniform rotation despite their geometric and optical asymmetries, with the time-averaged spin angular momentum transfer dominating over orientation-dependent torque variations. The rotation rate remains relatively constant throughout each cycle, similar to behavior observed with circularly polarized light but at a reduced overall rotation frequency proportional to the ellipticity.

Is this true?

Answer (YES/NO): NO